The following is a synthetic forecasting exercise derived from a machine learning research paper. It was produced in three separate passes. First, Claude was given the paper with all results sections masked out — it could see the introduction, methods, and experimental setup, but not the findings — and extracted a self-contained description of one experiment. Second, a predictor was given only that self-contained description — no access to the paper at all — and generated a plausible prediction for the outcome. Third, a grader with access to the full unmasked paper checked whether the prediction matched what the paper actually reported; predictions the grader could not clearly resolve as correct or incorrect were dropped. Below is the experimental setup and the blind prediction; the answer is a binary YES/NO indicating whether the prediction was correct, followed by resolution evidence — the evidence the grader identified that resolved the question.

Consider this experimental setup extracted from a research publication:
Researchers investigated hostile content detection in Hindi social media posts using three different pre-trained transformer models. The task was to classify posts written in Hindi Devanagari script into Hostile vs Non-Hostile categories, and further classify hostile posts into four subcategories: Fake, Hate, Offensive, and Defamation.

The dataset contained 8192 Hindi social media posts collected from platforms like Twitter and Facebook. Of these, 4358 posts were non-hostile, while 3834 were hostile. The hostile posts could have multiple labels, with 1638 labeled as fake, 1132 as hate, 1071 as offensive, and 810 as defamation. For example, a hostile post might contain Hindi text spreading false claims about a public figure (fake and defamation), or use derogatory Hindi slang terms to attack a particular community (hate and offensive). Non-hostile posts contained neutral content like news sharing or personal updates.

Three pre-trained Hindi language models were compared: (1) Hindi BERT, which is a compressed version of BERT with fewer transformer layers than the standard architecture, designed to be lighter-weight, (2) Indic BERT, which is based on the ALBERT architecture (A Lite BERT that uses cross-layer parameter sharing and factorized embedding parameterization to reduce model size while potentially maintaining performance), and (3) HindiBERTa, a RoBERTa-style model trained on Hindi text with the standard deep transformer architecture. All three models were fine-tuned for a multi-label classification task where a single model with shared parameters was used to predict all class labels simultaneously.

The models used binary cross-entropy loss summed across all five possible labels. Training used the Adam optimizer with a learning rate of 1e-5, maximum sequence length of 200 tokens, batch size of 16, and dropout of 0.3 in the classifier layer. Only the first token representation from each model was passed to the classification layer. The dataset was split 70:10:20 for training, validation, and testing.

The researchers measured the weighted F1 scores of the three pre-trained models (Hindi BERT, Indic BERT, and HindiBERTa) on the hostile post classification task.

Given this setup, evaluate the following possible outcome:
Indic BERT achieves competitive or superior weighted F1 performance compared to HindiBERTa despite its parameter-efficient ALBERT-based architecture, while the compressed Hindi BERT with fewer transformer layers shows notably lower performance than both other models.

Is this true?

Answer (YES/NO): YES